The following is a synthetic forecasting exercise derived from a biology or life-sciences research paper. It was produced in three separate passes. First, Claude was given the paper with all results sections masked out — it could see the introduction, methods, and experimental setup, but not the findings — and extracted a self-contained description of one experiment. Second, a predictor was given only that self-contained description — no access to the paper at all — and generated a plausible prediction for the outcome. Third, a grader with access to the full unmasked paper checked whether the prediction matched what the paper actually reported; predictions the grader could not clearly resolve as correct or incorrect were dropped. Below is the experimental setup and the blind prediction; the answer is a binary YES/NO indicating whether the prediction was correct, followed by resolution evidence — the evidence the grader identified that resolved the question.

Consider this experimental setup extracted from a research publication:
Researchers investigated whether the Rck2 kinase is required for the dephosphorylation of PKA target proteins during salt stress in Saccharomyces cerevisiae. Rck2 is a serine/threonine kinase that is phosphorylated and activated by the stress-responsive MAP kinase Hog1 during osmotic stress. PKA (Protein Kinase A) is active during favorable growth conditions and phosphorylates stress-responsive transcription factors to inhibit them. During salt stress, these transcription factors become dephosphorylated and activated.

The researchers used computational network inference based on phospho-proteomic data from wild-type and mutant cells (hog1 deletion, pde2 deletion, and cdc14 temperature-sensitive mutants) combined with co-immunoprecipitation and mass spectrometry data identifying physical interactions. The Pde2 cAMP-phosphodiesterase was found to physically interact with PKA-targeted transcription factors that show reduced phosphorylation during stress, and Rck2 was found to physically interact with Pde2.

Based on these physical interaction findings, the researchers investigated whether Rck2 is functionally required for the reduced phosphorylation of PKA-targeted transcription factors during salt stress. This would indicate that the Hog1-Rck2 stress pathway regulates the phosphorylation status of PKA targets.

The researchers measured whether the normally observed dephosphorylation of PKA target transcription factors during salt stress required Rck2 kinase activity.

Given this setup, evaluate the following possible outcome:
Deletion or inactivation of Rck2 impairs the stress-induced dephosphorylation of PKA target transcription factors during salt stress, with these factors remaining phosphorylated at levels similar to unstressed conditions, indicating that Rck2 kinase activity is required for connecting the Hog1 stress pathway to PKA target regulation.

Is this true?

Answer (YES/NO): YES